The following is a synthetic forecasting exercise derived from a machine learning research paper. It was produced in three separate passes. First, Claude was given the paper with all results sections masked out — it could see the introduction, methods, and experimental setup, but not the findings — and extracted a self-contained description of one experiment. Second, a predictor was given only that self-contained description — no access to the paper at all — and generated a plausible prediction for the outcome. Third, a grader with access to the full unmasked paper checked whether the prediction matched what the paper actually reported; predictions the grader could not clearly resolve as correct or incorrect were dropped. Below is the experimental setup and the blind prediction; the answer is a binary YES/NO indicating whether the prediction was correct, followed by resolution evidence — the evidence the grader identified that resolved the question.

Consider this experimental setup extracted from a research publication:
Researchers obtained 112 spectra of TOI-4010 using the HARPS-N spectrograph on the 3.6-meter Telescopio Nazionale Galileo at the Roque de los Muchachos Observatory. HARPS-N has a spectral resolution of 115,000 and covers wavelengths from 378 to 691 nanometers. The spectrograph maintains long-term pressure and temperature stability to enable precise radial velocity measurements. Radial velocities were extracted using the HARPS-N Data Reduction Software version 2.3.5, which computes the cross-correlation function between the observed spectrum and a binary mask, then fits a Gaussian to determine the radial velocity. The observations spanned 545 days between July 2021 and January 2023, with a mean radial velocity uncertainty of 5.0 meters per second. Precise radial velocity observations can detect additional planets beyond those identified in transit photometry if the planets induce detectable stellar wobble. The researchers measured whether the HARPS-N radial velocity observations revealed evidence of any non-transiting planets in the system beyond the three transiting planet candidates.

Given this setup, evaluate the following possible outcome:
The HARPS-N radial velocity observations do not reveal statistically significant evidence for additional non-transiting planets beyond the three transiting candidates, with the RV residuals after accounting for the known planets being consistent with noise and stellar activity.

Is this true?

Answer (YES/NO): NO